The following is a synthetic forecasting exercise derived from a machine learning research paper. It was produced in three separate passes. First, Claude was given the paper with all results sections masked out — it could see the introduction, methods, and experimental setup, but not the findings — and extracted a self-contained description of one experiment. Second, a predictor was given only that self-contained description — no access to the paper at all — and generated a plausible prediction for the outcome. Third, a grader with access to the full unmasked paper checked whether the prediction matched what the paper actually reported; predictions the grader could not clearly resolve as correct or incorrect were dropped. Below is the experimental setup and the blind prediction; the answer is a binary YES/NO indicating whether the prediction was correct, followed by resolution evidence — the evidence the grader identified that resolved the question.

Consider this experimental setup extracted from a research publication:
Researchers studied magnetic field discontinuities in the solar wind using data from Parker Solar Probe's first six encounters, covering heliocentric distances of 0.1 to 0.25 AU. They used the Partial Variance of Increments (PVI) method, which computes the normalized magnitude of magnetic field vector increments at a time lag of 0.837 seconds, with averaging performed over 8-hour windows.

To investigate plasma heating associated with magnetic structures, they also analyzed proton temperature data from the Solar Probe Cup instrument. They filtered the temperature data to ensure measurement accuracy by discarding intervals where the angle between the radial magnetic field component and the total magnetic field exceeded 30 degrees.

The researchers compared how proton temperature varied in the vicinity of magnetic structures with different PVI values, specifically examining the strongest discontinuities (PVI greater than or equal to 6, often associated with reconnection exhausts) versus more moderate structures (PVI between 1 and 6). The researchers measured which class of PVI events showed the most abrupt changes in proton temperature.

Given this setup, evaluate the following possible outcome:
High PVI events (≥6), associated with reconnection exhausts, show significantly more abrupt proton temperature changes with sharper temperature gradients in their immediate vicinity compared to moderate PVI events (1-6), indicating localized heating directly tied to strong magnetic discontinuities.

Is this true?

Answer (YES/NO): YES